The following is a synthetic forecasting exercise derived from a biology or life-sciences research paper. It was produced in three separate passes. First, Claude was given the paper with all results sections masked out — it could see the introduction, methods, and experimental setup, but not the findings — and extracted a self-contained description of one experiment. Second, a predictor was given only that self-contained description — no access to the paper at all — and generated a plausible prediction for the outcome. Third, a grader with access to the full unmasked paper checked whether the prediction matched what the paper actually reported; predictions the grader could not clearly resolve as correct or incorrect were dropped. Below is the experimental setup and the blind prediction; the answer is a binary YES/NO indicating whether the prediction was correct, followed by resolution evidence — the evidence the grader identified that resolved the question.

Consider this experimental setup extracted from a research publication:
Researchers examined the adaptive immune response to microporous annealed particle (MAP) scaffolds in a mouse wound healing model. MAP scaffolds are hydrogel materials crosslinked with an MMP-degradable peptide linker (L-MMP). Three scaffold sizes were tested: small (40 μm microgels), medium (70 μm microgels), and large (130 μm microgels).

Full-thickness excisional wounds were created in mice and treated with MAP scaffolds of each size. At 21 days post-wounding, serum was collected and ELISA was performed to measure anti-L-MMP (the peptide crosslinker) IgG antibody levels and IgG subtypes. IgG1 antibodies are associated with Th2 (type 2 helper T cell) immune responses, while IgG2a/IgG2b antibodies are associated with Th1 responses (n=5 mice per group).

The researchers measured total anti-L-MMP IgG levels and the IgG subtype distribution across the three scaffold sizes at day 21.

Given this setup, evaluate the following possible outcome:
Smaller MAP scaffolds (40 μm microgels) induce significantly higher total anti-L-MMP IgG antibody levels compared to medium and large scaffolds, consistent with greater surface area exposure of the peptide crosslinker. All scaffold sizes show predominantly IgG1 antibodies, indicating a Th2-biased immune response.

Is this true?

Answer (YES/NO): NO